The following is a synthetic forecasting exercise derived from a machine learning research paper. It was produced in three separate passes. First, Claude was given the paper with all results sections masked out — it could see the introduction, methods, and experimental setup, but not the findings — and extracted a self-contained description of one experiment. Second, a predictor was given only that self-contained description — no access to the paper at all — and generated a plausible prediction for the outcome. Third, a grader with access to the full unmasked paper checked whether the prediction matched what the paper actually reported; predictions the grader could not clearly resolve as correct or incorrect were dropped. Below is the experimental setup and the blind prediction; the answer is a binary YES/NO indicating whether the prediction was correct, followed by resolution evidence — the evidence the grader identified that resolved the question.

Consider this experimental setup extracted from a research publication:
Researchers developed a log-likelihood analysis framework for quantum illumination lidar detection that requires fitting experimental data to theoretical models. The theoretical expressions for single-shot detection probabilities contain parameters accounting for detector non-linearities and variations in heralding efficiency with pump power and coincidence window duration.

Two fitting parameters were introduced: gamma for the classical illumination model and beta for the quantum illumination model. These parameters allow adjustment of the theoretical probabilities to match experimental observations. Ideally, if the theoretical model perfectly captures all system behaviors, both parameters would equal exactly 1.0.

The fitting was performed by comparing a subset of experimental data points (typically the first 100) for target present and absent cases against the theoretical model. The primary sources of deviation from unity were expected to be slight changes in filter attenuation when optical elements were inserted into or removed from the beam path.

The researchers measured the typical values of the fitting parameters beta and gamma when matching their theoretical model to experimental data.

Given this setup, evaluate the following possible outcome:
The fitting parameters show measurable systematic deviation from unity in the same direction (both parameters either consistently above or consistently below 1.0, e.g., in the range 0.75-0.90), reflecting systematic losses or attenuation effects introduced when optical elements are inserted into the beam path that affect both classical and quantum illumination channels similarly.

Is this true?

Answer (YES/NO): NO